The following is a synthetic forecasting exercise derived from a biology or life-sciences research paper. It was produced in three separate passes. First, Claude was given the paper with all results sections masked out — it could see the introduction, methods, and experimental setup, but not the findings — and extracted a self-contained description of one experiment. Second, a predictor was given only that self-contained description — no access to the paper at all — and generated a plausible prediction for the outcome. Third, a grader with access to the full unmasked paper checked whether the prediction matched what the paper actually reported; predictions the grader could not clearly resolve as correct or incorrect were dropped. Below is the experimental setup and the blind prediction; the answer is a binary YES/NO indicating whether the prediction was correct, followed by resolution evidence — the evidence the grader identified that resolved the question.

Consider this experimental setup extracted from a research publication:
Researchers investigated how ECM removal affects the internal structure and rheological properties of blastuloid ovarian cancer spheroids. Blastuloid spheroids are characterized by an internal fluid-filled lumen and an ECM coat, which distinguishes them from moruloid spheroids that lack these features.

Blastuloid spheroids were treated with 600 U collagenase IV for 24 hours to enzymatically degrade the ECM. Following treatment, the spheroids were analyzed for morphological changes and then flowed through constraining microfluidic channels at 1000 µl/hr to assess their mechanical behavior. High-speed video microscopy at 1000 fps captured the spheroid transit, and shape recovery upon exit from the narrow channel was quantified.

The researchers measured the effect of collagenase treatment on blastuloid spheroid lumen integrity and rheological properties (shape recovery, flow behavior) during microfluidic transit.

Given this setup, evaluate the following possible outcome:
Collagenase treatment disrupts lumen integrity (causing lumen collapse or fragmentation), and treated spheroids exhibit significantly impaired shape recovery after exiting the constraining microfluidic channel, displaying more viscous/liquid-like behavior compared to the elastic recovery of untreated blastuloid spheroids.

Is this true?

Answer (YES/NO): YES